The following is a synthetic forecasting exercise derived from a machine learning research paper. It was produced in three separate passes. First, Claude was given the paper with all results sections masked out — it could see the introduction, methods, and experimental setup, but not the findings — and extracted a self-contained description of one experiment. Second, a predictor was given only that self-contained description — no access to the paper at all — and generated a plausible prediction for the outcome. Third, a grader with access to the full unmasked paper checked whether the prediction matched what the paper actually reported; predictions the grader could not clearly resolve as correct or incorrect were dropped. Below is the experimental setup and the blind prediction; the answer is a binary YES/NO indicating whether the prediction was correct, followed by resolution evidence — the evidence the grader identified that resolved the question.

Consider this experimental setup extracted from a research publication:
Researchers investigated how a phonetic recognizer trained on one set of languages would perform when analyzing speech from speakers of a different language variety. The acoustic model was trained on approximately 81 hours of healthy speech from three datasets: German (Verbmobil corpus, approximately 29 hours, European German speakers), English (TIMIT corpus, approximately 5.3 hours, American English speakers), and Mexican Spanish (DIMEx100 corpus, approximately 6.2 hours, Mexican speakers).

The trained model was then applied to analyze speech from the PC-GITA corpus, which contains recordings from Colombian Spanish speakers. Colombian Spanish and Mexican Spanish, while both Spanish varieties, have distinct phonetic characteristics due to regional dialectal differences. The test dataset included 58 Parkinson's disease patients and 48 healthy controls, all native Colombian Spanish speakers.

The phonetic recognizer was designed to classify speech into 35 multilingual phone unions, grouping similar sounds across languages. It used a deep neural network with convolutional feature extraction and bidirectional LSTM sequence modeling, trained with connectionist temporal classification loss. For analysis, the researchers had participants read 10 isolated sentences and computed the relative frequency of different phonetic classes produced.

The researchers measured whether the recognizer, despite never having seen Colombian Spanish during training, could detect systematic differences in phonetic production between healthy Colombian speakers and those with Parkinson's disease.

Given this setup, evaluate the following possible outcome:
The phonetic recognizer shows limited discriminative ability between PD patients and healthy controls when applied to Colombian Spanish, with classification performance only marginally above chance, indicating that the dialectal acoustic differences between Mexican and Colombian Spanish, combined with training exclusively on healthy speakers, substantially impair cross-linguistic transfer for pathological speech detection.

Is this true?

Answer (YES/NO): NO